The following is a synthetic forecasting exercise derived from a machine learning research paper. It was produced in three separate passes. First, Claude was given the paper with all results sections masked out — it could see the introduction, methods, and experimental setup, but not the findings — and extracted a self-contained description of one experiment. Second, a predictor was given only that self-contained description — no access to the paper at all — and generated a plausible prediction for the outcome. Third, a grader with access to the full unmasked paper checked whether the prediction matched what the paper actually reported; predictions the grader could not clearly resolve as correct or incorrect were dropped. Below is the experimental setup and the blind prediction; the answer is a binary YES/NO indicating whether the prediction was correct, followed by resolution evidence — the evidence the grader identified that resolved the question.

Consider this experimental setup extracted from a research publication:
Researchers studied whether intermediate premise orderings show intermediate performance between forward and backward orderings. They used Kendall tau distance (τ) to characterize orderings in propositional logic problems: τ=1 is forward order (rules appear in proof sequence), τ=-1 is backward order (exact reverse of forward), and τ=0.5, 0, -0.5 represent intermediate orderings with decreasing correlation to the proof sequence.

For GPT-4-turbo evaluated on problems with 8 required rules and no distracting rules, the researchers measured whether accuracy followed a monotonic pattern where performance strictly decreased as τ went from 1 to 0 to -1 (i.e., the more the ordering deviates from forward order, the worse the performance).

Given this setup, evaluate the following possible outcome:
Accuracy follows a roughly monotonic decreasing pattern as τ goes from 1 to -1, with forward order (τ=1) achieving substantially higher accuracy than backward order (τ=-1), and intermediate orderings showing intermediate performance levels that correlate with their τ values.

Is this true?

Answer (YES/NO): NO